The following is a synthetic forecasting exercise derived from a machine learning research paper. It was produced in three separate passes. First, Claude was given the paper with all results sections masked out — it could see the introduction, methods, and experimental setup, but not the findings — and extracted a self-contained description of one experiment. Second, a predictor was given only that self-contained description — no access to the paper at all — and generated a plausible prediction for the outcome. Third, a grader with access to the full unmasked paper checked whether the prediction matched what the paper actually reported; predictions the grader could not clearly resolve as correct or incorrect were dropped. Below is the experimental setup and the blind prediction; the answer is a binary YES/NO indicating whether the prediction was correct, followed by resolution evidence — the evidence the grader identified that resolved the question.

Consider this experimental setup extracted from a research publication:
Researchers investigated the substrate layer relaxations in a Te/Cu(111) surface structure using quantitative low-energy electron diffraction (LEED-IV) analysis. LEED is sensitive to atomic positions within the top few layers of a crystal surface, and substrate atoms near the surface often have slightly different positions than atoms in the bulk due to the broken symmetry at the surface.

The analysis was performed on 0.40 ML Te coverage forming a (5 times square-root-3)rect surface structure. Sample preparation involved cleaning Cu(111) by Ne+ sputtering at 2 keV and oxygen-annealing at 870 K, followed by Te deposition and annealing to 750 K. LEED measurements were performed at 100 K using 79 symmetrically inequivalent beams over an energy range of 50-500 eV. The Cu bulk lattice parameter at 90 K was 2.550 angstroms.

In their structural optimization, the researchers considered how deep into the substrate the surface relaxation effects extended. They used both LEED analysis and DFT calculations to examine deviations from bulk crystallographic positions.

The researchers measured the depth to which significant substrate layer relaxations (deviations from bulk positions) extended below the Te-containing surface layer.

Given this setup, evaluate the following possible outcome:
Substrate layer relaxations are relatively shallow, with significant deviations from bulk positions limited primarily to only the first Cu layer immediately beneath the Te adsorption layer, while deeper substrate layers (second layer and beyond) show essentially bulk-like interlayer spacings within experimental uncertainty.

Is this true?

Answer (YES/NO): NO